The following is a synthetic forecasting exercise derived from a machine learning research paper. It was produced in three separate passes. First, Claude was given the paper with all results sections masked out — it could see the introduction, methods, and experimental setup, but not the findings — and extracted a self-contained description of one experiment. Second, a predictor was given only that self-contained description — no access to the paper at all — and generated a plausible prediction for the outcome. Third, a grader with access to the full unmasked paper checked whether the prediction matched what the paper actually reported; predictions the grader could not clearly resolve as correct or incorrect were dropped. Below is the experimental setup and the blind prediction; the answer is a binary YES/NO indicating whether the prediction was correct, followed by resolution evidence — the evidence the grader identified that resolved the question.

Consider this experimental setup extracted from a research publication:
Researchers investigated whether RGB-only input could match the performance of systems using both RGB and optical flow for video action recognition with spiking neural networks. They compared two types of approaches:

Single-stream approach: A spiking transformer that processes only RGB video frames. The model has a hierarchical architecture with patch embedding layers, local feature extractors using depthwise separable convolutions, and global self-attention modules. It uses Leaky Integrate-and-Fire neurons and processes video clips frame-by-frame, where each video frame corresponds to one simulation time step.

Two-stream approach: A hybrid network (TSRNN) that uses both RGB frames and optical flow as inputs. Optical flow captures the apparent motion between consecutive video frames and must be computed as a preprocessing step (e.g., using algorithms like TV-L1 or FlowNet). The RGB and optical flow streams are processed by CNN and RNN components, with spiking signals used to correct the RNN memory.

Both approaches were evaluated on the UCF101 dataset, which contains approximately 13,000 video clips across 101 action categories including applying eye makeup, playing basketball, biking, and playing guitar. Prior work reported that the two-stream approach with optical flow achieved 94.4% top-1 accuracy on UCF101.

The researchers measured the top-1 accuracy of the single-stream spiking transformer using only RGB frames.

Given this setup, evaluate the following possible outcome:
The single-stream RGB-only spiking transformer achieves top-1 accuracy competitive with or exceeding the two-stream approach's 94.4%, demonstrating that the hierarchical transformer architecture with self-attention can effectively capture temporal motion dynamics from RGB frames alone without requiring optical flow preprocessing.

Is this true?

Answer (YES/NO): NO